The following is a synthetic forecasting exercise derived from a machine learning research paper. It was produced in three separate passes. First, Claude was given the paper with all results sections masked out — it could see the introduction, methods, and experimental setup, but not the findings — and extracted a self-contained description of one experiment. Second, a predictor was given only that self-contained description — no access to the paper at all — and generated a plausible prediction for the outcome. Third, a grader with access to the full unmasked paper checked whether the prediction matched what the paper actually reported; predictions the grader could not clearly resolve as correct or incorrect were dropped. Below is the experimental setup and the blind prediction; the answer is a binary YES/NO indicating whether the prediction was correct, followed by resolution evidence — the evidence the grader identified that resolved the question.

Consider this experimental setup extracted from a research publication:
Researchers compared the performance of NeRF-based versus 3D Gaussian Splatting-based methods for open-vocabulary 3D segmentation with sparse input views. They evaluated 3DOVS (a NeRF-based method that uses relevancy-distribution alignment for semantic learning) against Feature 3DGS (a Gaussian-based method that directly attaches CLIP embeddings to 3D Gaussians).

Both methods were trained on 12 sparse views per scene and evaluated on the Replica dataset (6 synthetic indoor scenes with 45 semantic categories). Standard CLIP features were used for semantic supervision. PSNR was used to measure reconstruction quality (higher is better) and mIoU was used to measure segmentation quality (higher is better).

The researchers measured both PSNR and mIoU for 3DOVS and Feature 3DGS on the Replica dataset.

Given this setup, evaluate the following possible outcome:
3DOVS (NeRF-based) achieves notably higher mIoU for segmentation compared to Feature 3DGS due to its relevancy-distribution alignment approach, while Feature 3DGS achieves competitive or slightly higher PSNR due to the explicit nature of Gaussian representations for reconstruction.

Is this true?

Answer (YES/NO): NO